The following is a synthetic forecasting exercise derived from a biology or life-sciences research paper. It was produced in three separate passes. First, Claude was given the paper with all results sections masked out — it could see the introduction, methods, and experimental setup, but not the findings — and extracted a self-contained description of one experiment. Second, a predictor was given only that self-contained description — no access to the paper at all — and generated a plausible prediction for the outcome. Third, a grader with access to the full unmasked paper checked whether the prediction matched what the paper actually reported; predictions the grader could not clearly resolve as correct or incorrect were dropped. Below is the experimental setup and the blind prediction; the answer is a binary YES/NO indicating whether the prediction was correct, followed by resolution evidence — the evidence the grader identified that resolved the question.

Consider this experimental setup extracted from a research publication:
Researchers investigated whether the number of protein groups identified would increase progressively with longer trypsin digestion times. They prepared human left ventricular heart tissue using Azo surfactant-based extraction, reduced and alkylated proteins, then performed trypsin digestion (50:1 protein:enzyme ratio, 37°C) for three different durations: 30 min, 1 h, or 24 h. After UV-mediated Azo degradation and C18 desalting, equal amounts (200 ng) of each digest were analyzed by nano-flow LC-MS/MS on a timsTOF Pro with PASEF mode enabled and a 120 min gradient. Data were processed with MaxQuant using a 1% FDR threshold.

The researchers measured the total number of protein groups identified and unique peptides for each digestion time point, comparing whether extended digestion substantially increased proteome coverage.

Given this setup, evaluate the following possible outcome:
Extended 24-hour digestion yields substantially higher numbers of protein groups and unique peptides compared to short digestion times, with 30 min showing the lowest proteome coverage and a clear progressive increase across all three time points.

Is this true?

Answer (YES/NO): NO